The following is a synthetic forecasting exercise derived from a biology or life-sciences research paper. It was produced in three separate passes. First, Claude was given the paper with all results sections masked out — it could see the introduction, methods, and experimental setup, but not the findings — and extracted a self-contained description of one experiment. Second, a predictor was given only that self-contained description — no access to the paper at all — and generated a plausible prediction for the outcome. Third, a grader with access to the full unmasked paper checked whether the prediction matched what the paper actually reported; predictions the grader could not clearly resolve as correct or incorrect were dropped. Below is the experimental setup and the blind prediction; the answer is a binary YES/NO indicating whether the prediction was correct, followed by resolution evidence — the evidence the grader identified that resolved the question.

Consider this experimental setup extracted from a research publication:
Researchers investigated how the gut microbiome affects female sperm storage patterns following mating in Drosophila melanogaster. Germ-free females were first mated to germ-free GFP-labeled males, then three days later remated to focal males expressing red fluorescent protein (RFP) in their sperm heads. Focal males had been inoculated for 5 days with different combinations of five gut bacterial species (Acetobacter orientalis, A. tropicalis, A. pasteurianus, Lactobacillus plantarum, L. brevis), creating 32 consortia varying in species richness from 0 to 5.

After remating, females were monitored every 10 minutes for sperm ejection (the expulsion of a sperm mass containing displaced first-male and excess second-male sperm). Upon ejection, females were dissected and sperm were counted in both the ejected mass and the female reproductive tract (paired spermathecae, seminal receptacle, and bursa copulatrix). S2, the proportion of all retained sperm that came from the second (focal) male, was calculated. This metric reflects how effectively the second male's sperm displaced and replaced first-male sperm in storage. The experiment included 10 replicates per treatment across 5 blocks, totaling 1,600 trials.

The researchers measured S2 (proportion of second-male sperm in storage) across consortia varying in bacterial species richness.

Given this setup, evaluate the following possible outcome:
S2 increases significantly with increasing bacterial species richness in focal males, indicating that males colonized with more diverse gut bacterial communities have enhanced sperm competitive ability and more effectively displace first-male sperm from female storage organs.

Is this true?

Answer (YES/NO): YES